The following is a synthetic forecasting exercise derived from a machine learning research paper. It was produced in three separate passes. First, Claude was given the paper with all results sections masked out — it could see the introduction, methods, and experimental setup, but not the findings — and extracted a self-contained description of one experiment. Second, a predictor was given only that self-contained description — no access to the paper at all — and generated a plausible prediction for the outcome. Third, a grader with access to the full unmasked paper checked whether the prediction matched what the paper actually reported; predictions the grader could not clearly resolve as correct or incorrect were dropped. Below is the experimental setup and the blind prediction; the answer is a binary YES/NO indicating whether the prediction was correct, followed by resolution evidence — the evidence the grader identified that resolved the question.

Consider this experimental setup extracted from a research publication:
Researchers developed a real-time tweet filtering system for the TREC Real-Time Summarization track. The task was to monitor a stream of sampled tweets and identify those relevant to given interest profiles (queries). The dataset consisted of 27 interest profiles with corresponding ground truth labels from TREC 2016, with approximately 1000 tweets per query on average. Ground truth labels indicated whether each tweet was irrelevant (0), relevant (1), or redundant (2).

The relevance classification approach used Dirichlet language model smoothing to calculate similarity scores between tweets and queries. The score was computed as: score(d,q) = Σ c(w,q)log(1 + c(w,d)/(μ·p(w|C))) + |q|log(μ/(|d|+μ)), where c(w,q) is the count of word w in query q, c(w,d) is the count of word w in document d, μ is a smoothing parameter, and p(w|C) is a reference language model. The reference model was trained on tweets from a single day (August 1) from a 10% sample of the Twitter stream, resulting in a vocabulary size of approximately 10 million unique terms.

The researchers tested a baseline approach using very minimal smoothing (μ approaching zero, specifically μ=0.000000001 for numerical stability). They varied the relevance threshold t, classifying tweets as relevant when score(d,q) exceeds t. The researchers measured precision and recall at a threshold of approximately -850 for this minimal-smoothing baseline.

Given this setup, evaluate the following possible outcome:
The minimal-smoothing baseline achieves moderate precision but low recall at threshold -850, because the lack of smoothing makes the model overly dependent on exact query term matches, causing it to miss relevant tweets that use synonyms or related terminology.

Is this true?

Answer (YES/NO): NO